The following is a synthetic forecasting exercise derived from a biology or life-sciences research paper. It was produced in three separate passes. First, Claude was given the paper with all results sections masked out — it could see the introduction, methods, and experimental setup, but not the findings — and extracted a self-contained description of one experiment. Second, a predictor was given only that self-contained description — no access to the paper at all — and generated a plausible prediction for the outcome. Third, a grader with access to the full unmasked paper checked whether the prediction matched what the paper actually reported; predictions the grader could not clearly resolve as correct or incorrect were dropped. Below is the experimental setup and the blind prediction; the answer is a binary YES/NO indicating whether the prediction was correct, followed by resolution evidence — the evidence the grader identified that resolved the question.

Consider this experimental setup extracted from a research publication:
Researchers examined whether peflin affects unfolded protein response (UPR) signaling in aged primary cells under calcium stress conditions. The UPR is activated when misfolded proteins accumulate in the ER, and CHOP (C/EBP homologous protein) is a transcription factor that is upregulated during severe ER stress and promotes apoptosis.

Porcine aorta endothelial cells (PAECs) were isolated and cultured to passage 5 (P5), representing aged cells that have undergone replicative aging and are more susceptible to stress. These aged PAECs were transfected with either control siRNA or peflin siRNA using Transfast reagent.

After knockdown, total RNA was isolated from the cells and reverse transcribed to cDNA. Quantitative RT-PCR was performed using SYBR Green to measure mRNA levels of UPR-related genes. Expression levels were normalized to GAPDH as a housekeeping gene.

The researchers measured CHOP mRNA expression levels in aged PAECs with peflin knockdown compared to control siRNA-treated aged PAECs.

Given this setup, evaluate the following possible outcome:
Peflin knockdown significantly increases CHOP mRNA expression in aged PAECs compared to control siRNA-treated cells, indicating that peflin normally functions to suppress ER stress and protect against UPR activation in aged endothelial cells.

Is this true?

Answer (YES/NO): NO